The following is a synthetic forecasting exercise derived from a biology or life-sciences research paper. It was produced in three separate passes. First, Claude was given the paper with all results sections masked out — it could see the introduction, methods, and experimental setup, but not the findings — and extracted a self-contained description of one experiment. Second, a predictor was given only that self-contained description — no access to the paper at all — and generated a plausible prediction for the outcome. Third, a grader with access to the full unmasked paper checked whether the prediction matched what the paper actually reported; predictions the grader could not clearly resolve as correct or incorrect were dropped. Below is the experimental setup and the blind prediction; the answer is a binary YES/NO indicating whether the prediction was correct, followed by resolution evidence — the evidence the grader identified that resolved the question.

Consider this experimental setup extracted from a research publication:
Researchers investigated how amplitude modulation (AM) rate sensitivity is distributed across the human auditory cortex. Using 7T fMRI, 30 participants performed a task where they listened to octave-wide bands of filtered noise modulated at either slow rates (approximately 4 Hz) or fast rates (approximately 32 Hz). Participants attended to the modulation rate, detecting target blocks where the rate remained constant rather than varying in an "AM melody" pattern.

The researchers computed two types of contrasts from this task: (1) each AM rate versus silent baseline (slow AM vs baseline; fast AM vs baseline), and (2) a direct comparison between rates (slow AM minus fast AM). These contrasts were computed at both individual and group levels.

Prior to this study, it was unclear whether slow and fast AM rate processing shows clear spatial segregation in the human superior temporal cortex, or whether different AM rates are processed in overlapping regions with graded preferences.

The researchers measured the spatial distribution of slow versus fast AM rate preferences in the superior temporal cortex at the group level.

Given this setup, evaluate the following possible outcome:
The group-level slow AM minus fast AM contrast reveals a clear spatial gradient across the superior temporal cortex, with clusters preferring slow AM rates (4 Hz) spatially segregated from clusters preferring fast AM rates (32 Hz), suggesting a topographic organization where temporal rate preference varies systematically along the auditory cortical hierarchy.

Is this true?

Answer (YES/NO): NO